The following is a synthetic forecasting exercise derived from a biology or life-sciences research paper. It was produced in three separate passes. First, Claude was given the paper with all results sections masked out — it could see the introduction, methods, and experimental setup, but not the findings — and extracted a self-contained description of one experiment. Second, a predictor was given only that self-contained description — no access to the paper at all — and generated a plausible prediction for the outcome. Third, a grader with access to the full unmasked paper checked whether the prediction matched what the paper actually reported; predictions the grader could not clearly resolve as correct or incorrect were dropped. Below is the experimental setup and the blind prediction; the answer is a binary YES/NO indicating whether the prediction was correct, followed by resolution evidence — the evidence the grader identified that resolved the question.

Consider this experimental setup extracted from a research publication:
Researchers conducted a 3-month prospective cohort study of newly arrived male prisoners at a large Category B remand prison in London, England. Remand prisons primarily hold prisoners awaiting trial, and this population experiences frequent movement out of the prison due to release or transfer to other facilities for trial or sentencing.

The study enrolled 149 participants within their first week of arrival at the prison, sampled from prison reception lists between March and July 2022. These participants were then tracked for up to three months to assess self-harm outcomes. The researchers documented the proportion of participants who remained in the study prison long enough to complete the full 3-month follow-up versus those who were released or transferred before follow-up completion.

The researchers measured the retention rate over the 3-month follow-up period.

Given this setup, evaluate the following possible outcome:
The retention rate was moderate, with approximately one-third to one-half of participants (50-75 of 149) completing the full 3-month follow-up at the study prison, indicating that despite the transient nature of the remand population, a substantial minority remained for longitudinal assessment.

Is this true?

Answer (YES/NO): NO